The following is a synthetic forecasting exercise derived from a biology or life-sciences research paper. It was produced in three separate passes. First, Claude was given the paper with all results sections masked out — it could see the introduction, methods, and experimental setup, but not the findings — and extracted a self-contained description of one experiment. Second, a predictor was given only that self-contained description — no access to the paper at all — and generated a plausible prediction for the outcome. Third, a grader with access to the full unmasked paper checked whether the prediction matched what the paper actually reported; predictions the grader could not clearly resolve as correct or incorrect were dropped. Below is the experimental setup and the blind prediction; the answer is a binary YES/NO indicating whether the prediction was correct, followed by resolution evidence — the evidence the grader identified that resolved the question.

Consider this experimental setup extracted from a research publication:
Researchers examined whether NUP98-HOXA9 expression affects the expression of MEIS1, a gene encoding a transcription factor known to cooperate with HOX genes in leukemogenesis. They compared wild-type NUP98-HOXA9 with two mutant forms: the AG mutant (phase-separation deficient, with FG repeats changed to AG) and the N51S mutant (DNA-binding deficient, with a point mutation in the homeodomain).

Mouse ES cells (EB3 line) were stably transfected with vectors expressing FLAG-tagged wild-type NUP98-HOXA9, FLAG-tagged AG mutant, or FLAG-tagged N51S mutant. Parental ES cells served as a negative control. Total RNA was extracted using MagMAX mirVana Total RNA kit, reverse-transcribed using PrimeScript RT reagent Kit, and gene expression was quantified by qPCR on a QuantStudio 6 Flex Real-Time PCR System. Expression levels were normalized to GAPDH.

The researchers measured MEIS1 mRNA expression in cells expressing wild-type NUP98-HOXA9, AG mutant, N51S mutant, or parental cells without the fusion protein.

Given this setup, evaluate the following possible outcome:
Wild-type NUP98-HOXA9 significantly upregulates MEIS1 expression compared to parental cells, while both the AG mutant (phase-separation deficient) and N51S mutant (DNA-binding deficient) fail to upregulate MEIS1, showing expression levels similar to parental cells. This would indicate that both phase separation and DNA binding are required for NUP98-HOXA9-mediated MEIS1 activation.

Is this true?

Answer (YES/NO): YES